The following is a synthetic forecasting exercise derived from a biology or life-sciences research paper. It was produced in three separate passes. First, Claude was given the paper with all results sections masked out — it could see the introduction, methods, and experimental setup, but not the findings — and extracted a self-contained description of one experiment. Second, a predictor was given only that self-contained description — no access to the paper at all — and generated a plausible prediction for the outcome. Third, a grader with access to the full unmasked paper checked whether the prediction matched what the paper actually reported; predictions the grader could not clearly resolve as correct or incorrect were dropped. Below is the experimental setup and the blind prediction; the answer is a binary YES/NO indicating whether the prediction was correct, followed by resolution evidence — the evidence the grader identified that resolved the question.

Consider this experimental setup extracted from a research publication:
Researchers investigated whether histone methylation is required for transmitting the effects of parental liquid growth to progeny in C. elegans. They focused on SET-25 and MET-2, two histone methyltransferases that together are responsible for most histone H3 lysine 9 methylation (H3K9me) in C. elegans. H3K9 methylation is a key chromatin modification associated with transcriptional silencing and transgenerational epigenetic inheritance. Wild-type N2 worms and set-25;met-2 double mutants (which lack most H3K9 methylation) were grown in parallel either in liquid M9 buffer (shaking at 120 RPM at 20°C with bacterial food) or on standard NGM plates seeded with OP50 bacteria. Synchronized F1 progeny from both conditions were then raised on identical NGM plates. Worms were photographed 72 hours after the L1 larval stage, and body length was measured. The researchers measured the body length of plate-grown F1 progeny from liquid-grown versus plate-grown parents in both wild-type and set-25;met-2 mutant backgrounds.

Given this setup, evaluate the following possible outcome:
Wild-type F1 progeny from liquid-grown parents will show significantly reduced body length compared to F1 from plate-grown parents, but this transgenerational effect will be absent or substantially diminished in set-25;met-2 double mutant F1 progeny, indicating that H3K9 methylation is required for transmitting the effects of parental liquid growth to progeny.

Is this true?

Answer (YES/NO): NO